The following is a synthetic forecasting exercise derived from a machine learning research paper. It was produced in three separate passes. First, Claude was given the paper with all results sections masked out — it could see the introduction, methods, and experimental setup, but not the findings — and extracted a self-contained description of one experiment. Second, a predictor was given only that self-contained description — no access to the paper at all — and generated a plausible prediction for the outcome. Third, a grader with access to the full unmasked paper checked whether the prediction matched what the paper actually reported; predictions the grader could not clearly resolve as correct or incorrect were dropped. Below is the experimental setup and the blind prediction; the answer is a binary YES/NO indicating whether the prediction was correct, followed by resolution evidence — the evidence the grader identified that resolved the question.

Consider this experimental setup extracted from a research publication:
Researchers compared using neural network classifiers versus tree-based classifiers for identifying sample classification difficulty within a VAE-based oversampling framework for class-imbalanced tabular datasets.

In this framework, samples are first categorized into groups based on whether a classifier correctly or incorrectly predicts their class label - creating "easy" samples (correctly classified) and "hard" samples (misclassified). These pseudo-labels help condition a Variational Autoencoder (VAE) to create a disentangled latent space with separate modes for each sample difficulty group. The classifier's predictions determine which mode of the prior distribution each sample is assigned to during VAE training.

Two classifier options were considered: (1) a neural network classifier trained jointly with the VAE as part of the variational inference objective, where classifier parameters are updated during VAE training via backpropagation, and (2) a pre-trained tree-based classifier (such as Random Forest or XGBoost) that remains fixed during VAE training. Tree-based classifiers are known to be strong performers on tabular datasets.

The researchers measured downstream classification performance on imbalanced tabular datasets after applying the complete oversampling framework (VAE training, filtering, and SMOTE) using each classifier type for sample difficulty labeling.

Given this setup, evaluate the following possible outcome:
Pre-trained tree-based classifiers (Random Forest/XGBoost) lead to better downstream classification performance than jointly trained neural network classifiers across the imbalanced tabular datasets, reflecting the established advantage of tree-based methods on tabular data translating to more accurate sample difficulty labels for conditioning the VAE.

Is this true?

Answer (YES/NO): YES